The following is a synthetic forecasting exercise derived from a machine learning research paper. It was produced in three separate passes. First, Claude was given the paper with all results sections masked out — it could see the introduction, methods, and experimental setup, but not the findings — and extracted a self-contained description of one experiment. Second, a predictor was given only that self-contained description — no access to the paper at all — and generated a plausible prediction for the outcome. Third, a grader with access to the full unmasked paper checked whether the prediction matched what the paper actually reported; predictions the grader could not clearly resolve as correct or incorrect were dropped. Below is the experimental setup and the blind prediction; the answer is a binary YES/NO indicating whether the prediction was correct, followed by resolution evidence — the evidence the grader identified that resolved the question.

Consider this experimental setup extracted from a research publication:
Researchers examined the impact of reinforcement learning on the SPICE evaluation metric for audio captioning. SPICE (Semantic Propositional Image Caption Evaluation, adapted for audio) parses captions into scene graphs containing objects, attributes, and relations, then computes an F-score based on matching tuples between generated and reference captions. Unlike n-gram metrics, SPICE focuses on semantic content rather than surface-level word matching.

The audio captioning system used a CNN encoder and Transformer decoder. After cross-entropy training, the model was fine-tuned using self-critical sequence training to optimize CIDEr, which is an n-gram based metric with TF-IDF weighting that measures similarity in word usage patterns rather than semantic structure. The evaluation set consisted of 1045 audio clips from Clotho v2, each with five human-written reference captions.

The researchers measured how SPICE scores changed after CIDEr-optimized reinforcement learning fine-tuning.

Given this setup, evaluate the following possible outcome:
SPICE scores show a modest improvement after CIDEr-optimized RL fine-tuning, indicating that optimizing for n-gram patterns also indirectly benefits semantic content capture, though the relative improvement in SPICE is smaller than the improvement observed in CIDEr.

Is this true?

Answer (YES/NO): NO